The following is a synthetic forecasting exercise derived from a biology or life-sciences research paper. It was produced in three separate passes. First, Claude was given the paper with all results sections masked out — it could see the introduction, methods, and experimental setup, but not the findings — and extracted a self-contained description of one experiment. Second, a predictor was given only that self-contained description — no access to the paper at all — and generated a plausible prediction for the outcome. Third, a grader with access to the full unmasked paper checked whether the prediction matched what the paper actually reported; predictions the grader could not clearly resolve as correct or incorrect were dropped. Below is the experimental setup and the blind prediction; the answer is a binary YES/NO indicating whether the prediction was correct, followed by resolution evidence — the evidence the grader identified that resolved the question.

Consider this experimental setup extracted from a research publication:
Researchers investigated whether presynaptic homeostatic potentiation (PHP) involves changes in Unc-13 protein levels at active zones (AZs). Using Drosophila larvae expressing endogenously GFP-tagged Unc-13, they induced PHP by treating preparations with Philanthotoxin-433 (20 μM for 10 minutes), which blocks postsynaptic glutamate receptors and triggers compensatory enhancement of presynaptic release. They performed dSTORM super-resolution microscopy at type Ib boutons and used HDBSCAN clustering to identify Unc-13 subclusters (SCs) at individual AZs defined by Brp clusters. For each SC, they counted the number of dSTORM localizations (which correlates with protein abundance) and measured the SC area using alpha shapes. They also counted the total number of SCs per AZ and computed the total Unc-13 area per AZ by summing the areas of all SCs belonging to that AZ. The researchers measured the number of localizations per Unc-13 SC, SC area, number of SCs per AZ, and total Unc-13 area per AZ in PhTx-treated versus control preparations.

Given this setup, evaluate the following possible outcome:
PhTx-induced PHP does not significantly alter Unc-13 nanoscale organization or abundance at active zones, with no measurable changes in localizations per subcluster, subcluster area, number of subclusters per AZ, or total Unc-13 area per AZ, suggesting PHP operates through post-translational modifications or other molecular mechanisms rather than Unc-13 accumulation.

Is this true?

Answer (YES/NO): NO